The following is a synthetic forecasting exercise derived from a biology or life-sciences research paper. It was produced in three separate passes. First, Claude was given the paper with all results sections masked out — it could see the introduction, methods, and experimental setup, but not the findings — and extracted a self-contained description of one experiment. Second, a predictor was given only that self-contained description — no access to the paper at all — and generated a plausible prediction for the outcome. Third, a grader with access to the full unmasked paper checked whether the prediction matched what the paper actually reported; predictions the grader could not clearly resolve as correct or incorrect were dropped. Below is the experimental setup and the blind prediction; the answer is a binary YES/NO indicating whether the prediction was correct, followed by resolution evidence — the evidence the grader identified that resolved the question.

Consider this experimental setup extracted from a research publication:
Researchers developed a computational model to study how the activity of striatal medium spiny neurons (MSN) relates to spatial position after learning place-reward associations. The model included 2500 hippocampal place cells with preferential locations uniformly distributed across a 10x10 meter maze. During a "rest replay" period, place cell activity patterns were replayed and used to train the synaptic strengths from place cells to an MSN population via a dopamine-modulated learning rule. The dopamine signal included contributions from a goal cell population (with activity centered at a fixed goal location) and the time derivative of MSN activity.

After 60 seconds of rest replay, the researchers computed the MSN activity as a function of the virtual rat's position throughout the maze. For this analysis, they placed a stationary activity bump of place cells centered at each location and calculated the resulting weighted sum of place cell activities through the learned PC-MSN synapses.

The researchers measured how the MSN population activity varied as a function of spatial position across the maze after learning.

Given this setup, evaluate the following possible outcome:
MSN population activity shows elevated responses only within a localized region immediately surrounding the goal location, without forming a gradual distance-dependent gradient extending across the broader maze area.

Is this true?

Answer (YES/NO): NO